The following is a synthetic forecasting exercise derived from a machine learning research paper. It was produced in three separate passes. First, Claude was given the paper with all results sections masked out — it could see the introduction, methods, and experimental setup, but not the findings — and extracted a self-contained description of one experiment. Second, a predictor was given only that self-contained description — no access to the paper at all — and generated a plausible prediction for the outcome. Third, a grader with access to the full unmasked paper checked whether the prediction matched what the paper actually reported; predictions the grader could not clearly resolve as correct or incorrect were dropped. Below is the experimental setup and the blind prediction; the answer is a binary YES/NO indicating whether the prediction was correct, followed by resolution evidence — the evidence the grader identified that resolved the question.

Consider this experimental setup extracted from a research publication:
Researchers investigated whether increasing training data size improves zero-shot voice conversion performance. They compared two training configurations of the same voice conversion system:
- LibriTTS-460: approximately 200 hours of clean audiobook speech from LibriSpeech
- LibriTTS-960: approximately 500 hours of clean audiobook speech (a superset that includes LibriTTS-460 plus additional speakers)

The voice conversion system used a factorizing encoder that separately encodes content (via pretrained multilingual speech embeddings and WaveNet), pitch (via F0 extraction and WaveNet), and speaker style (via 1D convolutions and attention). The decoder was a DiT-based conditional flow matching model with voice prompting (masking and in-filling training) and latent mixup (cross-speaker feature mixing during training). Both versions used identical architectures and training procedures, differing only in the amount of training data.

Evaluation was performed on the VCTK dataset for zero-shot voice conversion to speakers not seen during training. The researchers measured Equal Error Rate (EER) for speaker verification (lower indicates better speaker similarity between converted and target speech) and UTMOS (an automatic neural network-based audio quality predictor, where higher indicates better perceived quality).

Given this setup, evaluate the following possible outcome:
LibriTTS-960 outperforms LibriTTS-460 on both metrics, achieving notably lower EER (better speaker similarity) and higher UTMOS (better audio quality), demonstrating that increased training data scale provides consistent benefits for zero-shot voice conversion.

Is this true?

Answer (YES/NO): NO